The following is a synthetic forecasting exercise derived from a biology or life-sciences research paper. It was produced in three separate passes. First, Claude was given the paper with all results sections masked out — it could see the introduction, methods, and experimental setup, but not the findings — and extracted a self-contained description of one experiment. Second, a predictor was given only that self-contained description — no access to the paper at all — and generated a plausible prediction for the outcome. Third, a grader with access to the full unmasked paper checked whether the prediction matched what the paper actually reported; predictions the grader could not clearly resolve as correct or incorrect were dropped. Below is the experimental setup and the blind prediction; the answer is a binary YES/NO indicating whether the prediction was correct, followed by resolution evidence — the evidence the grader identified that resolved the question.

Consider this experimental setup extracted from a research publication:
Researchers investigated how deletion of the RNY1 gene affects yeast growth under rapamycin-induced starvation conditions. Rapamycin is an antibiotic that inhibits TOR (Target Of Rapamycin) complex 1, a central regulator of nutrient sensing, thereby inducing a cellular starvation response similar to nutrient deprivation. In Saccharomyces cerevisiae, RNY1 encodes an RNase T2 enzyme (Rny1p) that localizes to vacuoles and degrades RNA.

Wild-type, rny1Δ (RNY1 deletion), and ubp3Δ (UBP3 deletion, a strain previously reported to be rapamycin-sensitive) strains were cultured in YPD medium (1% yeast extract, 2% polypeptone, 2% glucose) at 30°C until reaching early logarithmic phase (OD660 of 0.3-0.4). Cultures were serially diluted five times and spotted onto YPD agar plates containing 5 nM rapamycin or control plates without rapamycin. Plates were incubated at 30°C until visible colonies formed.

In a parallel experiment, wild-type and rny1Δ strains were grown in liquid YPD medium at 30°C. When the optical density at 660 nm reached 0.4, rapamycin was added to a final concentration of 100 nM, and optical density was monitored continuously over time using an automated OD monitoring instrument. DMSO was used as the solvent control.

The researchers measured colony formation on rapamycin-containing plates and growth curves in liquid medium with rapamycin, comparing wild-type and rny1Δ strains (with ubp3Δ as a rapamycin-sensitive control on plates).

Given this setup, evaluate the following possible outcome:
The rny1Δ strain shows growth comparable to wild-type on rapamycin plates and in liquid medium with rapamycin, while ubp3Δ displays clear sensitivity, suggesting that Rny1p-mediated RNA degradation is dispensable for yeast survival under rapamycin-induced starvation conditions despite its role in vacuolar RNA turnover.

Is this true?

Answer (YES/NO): NO